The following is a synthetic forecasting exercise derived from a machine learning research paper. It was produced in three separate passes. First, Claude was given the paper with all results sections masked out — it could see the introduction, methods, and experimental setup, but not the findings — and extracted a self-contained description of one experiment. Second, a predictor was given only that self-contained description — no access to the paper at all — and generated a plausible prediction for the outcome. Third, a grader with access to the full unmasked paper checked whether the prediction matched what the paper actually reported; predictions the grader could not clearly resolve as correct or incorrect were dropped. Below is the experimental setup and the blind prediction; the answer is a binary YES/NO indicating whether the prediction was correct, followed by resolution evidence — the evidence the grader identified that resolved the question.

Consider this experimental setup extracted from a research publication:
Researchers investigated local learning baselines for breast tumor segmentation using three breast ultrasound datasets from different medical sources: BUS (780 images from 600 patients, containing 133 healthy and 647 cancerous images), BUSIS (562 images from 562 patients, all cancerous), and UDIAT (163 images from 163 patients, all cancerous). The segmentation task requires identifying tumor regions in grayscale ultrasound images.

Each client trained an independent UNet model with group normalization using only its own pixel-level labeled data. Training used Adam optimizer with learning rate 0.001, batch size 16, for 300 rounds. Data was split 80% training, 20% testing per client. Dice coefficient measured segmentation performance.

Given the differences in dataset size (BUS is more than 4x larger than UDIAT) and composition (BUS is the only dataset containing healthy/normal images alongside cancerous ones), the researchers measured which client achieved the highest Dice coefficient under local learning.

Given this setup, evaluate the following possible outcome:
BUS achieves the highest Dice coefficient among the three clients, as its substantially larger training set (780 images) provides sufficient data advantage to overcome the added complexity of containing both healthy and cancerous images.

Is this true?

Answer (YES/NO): NO